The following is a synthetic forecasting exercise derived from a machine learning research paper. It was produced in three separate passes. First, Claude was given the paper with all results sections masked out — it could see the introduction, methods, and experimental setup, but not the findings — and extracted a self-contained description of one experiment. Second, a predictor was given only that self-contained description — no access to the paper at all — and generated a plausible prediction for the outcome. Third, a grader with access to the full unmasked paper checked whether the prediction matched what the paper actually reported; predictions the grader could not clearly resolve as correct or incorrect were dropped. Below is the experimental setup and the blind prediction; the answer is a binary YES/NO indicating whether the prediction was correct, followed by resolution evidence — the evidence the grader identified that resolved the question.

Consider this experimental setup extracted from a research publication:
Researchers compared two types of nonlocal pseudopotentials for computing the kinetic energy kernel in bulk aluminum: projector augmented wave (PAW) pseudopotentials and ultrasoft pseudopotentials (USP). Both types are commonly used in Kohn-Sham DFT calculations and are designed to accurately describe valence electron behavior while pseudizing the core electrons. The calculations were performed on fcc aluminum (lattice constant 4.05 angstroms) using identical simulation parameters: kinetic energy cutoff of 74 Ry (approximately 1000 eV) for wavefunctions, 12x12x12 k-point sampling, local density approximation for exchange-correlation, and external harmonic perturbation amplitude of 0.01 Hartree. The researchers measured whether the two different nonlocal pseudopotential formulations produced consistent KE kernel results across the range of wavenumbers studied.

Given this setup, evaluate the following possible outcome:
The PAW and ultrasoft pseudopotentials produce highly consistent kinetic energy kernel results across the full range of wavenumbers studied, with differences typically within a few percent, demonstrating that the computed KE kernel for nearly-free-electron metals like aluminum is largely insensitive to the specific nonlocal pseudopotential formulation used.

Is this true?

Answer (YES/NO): YES